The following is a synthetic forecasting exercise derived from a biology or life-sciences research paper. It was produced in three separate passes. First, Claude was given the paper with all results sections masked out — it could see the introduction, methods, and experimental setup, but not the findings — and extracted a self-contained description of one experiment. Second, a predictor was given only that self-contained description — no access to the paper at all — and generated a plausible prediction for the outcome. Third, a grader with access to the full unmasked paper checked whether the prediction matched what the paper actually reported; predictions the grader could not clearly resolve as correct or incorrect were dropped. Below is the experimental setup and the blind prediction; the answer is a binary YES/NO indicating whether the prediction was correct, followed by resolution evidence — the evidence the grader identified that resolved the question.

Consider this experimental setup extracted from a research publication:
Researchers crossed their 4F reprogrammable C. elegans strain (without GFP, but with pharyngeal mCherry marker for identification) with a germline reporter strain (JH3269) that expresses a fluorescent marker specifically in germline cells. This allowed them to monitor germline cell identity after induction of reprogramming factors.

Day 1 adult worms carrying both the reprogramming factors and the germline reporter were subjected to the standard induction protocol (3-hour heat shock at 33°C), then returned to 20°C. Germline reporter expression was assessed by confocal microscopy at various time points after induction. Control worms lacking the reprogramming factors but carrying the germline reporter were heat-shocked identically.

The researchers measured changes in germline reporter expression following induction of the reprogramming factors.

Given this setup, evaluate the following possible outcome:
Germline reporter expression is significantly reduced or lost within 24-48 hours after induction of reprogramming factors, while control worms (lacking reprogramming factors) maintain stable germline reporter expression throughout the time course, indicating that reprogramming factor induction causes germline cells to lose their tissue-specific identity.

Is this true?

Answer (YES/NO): YES